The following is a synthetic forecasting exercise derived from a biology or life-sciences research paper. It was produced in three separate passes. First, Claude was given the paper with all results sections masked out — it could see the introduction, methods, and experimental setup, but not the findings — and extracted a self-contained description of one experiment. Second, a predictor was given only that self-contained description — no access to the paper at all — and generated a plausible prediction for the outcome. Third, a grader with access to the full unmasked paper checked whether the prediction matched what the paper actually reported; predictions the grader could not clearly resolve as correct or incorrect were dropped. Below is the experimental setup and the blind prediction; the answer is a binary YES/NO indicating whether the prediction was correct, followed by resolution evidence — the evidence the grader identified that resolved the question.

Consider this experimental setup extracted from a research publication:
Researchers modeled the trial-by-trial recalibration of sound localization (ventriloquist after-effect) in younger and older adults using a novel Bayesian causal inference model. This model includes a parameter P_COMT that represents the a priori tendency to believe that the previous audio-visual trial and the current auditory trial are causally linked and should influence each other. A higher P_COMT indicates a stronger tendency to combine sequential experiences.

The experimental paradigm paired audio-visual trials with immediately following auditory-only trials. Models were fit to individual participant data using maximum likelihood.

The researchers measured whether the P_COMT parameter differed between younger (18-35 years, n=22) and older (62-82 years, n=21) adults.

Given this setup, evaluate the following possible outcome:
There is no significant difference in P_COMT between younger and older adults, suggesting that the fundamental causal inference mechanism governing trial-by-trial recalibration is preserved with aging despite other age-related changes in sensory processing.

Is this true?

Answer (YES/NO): YES